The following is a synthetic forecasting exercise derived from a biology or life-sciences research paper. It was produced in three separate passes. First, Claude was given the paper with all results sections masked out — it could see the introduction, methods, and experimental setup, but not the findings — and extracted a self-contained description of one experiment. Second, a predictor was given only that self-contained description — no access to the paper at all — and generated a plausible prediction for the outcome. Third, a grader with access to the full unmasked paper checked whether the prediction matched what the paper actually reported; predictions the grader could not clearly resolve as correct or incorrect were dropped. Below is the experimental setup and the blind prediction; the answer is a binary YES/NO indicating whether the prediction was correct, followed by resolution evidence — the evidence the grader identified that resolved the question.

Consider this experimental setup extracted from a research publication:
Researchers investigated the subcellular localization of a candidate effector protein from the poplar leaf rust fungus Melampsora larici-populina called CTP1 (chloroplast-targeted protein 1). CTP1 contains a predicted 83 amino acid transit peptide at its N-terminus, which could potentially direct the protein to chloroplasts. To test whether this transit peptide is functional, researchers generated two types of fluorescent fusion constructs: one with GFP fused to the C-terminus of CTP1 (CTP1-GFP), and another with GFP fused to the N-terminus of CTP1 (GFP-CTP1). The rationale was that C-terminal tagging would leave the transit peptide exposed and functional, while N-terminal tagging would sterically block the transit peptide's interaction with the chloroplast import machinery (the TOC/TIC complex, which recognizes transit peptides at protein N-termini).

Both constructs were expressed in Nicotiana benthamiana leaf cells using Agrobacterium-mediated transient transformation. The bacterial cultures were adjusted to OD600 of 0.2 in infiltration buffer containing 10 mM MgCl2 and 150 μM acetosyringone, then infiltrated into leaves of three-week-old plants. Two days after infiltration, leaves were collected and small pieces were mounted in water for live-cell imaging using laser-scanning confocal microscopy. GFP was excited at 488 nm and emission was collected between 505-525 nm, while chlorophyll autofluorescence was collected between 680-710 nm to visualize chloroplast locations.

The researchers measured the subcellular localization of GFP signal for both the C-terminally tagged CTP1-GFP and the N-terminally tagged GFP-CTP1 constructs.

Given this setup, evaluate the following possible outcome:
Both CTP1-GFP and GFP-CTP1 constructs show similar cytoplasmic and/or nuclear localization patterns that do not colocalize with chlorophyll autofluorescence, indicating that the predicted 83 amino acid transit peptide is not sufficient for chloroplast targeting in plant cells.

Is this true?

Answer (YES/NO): NO